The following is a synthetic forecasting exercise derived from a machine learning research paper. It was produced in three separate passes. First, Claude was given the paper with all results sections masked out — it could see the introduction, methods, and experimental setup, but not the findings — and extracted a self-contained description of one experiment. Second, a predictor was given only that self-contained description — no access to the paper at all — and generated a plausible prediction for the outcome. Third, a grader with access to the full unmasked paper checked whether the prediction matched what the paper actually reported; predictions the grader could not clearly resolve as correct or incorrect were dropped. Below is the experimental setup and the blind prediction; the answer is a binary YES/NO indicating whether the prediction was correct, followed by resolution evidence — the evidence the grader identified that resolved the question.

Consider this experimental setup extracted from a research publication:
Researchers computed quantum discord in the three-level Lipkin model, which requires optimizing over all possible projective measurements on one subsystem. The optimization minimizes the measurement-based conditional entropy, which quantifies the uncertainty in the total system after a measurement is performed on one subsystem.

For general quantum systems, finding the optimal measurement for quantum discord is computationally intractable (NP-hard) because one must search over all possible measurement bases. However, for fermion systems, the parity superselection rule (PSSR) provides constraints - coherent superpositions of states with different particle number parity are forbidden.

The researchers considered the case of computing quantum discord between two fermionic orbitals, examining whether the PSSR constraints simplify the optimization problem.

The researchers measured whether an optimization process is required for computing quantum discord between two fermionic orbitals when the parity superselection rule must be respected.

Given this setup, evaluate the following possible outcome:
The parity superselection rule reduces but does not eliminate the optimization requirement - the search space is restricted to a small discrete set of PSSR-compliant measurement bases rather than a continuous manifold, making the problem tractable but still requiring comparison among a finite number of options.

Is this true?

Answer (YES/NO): NO